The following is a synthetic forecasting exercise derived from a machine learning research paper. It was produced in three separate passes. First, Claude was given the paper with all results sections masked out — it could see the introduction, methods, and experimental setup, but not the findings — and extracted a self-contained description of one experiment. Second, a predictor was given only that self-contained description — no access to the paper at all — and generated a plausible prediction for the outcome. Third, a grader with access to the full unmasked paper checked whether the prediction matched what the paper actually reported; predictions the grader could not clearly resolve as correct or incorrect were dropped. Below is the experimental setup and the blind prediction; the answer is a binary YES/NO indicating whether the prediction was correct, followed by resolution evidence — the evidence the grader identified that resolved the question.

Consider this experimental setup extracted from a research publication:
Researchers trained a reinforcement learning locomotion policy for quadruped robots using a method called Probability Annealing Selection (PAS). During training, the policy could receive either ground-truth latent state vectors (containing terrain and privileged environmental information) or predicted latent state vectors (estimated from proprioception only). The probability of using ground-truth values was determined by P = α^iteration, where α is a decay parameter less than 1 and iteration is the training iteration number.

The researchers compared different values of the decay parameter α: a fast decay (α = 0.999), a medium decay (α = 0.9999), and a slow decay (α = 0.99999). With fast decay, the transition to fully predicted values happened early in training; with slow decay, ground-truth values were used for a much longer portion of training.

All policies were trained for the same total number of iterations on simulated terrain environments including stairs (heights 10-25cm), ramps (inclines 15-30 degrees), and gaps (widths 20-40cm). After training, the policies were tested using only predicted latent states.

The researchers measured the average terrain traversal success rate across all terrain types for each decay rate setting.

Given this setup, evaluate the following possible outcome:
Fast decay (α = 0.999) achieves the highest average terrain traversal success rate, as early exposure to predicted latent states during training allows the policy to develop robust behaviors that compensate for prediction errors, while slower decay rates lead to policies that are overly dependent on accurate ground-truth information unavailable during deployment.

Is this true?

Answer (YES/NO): NO